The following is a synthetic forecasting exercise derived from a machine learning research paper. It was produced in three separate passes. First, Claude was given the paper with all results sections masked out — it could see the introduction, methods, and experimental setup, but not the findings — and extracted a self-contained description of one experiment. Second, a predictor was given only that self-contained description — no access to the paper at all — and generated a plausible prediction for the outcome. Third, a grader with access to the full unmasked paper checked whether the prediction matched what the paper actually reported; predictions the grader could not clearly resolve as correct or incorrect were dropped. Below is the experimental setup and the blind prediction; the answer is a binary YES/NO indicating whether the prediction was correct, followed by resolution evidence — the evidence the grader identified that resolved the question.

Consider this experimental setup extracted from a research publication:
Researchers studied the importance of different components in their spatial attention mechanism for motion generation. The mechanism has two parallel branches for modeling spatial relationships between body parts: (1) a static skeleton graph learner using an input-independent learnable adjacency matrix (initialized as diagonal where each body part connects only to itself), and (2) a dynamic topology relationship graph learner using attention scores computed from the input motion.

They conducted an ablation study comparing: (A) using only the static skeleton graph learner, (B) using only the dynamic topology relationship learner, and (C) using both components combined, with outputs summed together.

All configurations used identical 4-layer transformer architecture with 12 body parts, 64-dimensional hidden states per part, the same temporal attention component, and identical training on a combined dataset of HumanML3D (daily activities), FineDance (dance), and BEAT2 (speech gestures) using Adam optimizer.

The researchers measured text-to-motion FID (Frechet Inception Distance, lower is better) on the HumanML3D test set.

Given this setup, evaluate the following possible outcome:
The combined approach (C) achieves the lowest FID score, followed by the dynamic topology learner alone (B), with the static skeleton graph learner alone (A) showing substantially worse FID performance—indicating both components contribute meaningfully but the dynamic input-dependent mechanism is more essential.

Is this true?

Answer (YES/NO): NO